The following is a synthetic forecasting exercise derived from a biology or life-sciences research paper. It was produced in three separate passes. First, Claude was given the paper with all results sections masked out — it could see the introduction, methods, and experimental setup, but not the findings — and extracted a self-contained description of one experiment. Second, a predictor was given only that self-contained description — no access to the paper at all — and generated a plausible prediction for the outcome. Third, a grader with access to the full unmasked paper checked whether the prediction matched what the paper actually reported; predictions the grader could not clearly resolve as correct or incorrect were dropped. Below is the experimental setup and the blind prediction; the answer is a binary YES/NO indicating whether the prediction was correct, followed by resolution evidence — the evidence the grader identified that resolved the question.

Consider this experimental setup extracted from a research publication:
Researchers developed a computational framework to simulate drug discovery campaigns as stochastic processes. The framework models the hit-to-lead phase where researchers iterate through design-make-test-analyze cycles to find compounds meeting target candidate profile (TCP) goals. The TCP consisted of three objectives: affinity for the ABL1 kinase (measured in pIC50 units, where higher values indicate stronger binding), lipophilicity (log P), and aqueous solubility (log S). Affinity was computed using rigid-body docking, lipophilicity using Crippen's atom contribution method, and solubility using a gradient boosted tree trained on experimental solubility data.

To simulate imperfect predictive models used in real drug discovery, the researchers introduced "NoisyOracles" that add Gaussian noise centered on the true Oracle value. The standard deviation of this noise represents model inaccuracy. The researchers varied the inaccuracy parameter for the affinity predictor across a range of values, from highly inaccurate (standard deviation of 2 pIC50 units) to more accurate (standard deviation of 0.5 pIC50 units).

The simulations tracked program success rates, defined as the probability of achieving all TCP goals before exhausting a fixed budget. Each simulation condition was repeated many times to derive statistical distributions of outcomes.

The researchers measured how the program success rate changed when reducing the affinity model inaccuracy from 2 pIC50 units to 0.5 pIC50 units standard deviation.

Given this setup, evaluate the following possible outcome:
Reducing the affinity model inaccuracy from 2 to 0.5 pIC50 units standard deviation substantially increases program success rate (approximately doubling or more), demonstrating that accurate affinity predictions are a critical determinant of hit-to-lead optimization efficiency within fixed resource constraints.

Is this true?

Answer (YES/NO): NO